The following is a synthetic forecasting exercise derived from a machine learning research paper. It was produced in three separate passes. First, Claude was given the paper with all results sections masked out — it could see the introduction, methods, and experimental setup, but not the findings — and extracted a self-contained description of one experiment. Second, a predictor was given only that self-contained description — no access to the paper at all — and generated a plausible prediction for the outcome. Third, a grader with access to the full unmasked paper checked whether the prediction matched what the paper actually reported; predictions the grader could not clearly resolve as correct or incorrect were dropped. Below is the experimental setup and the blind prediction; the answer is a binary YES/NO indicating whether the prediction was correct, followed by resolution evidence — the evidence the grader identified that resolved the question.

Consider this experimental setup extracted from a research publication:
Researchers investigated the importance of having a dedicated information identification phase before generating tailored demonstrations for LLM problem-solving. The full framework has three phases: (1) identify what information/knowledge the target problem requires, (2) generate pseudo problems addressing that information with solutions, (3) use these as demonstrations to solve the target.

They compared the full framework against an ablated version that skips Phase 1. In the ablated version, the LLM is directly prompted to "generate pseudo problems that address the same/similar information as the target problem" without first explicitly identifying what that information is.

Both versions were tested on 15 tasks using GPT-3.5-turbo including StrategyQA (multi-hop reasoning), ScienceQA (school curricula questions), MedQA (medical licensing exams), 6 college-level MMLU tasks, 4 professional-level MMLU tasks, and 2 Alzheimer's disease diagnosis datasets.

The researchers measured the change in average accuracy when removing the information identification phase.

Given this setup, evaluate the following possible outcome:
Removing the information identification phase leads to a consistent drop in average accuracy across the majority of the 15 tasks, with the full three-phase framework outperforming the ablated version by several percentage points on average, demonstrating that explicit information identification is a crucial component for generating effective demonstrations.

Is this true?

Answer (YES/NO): YES